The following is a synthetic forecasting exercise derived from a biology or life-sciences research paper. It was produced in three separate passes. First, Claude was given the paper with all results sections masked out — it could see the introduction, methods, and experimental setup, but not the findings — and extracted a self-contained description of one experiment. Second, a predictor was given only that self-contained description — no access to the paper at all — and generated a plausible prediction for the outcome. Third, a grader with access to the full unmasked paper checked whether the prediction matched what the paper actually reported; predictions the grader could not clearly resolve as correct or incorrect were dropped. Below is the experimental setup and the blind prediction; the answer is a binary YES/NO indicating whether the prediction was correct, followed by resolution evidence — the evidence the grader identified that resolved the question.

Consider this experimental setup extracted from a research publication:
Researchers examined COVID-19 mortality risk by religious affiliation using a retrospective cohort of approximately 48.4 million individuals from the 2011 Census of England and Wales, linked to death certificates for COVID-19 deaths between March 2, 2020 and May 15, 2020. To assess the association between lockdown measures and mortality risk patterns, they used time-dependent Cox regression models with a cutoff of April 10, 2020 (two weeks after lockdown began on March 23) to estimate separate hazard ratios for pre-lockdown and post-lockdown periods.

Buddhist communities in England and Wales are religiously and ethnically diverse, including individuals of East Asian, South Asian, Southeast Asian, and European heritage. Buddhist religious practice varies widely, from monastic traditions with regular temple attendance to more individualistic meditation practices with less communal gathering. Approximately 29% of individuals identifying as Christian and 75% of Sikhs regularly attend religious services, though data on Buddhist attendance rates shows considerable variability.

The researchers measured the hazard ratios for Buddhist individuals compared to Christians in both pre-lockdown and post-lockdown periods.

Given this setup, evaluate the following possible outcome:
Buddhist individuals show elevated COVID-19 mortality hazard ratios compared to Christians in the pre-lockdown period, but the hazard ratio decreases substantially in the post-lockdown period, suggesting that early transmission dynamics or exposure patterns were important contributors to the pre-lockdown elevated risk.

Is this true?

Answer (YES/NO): NO